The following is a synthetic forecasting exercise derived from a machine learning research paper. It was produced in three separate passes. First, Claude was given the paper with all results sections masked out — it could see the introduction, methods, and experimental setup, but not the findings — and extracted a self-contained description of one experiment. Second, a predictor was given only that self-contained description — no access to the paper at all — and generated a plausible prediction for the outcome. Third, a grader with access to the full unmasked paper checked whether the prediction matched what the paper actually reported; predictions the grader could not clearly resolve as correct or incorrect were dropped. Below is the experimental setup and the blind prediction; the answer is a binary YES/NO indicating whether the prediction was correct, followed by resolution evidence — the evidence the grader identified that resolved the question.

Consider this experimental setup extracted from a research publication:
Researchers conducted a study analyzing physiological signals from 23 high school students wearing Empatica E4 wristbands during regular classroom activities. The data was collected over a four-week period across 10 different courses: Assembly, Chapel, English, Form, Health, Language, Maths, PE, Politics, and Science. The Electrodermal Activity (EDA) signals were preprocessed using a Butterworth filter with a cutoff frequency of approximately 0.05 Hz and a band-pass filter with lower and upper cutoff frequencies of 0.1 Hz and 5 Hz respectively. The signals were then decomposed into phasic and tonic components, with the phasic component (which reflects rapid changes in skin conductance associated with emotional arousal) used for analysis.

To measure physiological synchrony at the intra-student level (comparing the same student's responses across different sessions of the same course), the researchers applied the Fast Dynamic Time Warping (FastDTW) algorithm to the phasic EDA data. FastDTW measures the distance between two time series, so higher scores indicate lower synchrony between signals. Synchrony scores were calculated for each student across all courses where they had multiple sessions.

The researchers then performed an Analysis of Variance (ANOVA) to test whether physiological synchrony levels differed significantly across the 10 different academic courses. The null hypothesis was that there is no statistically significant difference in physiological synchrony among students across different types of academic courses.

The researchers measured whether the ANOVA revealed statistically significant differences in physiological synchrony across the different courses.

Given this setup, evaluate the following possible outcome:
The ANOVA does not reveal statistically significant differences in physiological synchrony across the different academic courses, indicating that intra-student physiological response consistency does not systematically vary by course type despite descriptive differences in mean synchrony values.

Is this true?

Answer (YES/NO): NO